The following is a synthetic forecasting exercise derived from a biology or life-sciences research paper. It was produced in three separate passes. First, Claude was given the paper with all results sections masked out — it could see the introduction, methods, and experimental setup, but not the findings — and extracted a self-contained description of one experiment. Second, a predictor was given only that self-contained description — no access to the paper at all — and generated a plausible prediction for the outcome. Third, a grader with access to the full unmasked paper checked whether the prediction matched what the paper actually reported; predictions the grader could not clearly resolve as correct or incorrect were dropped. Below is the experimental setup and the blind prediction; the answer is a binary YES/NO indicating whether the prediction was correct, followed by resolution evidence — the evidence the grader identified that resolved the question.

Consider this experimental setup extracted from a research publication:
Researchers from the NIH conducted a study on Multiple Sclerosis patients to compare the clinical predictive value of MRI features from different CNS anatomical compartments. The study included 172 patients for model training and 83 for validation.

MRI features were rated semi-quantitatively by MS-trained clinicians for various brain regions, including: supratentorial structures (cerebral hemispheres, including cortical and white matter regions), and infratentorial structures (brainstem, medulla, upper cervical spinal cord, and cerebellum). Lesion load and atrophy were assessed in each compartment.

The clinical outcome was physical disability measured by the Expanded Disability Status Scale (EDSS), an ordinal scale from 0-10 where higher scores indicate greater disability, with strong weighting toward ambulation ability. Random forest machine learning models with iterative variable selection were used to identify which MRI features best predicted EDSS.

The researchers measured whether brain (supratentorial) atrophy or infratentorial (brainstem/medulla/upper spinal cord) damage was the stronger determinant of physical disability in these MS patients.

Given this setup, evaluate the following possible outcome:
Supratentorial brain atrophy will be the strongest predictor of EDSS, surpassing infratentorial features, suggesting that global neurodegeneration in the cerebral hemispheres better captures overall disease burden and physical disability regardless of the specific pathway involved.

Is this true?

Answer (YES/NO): NO